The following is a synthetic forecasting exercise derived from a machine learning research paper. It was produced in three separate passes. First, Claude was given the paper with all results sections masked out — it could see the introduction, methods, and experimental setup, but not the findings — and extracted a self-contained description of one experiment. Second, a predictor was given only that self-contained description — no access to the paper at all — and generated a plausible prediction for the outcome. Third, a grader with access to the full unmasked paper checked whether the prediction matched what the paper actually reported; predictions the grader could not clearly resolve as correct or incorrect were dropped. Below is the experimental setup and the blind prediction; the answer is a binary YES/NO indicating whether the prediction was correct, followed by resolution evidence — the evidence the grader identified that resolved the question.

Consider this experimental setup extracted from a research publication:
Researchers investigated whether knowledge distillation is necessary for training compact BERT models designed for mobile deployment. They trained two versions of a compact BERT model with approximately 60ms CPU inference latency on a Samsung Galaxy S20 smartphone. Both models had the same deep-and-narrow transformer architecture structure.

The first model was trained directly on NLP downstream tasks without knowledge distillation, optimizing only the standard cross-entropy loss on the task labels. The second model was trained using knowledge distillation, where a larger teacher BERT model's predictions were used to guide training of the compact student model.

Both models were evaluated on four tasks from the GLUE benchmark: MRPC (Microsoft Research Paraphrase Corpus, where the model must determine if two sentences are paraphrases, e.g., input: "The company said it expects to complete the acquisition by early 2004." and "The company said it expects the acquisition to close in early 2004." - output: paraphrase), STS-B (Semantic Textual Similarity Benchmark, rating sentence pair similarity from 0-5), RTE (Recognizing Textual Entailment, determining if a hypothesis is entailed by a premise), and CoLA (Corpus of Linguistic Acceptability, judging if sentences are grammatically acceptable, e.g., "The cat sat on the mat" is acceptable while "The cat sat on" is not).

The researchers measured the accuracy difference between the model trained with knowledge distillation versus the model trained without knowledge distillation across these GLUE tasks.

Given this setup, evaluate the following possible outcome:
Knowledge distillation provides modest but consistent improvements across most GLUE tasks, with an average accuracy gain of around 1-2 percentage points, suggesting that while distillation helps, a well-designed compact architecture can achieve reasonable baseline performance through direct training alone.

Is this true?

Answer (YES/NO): NO